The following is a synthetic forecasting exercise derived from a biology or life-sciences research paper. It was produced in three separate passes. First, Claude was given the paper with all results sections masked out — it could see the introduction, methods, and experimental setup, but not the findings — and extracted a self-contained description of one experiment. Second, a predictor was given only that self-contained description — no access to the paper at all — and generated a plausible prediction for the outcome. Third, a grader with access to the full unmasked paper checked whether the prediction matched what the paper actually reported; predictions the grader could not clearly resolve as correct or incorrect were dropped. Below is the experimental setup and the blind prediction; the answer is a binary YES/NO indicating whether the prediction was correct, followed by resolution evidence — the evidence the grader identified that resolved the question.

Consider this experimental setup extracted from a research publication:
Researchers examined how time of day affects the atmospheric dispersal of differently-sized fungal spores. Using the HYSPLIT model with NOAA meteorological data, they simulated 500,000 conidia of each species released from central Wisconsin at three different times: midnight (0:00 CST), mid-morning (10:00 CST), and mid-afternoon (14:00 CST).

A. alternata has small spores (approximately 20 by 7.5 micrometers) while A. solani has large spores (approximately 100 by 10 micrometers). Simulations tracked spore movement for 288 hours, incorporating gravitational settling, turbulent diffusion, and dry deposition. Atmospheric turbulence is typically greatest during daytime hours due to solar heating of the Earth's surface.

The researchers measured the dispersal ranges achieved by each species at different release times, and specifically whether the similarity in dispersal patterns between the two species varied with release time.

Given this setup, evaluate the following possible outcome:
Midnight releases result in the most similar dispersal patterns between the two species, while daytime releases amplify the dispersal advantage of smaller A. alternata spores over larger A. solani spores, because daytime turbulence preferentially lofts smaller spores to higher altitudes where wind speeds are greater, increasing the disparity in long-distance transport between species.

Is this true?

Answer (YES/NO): NO